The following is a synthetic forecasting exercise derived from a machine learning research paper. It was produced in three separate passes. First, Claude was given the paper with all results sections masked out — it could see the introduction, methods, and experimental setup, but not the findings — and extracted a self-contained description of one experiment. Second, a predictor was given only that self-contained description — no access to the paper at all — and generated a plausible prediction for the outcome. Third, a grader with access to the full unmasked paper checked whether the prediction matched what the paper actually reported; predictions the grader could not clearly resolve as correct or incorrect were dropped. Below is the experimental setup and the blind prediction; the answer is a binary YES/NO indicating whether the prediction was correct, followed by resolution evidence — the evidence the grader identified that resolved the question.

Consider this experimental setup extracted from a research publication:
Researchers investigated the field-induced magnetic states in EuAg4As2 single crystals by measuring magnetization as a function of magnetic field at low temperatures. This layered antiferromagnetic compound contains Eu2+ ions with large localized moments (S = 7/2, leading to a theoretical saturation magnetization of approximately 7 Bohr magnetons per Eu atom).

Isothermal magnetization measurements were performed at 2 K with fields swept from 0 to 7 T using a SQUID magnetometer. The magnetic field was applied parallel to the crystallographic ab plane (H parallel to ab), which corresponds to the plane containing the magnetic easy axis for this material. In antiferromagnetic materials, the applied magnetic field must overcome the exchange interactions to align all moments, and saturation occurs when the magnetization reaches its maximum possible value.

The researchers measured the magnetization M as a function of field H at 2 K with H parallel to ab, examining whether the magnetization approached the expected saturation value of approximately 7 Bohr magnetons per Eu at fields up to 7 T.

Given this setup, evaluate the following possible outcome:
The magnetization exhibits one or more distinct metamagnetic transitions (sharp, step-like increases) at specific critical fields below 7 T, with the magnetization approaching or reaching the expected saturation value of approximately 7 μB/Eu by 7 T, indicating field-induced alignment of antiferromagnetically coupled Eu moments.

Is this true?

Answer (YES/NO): YES